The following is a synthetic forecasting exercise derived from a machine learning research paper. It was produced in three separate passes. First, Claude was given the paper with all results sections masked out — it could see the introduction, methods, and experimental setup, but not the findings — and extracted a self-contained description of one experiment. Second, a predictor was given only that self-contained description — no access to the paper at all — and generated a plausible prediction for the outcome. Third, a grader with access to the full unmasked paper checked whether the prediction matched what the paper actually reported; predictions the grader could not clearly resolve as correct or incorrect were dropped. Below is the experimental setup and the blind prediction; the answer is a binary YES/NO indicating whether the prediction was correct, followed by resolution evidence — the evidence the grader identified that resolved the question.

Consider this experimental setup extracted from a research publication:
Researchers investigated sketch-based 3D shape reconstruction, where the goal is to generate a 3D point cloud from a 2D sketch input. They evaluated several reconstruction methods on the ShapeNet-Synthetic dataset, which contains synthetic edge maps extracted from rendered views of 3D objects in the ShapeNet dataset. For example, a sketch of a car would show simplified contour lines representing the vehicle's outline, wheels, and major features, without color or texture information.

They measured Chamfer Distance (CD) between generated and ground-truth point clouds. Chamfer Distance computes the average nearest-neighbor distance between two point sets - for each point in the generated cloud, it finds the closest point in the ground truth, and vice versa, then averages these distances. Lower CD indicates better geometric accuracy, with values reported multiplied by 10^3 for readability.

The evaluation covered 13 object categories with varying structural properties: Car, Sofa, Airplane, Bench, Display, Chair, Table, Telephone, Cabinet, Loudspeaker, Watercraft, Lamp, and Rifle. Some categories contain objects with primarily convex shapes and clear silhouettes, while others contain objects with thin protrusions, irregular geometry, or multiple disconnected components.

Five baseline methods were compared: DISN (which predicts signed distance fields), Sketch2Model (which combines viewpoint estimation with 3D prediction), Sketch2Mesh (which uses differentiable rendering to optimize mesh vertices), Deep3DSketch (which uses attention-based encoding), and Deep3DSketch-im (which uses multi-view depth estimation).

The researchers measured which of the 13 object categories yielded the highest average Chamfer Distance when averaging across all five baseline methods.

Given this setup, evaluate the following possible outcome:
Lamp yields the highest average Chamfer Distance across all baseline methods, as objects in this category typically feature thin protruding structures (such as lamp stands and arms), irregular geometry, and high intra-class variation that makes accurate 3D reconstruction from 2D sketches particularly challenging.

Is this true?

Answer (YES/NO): YES